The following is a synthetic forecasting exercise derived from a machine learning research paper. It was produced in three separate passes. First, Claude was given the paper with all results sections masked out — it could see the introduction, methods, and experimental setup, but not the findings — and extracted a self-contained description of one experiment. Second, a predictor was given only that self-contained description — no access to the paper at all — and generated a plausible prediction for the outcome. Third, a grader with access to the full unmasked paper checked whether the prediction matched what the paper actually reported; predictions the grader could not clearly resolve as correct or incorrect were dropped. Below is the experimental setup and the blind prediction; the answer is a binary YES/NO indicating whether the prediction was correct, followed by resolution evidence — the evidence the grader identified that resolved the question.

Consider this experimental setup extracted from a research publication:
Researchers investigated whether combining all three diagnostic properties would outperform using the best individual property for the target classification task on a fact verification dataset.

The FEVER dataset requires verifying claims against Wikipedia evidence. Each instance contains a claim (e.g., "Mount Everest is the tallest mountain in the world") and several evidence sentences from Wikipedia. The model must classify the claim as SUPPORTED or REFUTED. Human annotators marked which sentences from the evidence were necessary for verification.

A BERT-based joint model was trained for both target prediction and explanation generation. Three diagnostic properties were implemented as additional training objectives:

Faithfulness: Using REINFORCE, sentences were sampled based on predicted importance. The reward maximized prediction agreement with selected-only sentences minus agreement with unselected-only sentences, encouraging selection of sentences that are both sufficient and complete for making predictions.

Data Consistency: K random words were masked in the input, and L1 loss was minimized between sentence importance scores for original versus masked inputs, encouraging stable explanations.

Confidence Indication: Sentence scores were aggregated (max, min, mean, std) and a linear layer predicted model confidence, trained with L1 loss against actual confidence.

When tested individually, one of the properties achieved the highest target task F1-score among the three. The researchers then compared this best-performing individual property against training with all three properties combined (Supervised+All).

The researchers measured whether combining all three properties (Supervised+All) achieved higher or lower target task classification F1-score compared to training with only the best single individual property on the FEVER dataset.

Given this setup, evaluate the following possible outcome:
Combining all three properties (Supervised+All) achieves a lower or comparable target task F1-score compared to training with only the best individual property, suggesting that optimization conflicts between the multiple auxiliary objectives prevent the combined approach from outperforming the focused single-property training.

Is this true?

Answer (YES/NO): YES